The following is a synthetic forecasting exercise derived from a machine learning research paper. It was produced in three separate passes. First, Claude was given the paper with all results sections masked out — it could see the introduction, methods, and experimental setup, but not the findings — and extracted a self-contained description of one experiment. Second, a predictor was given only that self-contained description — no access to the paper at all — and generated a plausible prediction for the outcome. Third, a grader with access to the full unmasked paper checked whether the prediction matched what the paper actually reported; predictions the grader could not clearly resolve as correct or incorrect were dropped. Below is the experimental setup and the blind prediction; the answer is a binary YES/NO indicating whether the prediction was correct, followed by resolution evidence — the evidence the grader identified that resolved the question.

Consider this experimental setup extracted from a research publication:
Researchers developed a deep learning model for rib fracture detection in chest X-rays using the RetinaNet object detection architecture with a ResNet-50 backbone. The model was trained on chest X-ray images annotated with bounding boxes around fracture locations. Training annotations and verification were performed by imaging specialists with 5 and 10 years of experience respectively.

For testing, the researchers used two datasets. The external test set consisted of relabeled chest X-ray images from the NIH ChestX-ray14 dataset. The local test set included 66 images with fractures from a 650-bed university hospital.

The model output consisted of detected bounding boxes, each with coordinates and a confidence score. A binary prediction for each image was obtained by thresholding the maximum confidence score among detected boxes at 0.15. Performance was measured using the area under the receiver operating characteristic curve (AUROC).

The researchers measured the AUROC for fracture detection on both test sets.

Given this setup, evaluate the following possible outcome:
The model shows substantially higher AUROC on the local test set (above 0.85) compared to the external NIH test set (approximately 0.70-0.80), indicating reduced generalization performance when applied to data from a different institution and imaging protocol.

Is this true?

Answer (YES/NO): NO